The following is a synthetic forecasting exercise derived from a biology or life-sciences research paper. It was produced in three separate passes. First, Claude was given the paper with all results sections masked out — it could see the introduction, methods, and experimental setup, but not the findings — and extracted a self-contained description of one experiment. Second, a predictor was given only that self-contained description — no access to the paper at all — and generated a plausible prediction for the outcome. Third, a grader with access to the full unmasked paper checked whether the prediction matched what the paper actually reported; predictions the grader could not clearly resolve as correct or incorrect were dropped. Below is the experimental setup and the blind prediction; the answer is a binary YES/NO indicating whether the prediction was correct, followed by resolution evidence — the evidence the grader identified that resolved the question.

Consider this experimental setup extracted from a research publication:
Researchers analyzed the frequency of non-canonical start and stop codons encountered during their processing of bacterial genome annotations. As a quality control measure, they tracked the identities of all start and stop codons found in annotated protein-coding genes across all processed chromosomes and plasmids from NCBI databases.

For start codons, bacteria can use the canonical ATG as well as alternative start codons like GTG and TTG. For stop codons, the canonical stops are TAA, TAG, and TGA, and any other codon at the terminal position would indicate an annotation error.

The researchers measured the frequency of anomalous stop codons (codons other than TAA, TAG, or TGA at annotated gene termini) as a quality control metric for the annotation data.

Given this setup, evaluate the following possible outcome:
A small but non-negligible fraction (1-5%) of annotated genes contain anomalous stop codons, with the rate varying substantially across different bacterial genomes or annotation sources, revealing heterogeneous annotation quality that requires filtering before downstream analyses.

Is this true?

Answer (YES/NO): NO